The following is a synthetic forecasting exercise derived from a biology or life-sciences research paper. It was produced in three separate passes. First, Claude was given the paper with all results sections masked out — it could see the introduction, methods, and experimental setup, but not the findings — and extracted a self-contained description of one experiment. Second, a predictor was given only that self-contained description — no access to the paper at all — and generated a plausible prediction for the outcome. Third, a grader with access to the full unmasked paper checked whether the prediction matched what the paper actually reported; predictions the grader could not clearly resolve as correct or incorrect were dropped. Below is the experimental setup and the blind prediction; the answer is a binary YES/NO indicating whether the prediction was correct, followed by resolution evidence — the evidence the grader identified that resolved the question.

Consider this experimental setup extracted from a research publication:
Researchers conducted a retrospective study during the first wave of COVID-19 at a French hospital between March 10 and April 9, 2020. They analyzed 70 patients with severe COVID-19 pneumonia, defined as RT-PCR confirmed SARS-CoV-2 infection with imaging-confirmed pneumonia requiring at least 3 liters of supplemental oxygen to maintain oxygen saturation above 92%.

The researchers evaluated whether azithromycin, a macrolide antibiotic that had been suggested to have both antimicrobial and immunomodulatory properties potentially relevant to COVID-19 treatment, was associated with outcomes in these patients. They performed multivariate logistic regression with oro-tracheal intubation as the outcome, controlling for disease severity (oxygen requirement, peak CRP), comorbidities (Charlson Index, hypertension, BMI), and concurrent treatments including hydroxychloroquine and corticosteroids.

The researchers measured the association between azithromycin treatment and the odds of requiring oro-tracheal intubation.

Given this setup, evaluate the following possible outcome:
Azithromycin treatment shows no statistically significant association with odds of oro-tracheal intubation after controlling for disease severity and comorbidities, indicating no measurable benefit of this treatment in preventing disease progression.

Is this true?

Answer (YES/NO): YES